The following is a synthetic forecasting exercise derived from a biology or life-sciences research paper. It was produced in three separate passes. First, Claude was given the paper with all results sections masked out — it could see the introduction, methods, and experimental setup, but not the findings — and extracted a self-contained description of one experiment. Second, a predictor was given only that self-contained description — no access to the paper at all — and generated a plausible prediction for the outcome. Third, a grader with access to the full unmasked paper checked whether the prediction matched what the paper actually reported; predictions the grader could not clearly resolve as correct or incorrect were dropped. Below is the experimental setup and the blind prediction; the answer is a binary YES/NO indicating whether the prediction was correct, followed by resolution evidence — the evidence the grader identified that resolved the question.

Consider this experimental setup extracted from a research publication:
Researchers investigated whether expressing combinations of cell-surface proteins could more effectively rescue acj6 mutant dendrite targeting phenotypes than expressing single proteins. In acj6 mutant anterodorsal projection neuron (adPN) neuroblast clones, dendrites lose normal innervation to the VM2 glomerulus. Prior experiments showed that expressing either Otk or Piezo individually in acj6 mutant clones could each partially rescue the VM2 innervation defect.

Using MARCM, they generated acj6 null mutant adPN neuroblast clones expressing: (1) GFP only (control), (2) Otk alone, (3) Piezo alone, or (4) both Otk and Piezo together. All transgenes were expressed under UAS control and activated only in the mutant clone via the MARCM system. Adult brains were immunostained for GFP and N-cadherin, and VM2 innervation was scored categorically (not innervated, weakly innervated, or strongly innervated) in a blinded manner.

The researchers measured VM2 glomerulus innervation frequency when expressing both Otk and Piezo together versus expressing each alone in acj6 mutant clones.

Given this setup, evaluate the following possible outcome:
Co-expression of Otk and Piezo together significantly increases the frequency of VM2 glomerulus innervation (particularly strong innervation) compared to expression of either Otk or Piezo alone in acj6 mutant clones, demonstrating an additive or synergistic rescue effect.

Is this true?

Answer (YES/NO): YES